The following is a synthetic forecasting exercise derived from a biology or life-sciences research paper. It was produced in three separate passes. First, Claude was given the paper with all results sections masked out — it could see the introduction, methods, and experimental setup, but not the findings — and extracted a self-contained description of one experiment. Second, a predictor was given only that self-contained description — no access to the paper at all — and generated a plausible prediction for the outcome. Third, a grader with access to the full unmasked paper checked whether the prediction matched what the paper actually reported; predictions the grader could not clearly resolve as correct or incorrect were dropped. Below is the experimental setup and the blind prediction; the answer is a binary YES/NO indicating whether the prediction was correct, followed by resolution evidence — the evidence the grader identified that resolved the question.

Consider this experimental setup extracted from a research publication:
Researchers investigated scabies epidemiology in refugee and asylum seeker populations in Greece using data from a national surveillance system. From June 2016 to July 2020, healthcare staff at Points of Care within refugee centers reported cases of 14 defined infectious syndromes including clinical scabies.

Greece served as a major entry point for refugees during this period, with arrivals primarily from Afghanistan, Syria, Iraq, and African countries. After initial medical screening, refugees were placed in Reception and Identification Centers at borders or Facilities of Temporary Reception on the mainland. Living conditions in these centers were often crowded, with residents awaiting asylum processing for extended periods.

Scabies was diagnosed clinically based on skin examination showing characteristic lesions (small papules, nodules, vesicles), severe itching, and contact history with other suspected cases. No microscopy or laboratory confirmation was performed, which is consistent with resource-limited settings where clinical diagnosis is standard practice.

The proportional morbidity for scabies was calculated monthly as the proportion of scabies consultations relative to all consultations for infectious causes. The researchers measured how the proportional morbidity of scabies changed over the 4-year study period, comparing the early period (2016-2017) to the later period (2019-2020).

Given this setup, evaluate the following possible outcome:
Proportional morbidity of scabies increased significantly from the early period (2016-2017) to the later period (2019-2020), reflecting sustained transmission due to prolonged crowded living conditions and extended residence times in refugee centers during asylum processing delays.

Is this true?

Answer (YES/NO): YES